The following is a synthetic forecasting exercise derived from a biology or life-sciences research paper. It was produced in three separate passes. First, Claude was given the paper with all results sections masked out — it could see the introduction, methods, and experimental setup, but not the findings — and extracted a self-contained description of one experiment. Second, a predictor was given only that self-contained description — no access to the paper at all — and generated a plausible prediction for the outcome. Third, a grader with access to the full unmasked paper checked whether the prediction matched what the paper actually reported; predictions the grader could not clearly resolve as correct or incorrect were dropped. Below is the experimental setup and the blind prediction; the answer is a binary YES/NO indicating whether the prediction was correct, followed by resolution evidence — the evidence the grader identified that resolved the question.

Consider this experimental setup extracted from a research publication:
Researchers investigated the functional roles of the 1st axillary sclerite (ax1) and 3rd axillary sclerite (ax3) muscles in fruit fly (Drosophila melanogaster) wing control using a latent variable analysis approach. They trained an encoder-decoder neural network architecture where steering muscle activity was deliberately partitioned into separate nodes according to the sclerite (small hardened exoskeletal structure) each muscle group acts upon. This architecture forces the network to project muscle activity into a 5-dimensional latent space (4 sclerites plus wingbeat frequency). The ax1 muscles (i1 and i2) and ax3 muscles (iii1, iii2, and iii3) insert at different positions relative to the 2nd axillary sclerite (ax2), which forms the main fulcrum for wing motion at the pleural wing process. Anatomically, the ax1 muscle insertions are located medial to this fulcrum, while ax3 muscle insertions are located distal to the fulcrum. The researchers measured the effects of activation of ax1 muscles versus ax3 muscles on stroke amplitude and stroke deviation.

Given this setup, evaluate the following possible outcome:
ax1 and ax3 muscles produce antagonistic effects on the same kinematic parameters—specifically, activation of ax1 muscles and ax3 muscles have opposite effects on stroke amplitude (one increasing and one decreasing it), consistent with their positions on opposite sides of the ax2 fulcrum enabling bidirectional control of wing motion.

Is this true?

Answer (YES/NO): YES